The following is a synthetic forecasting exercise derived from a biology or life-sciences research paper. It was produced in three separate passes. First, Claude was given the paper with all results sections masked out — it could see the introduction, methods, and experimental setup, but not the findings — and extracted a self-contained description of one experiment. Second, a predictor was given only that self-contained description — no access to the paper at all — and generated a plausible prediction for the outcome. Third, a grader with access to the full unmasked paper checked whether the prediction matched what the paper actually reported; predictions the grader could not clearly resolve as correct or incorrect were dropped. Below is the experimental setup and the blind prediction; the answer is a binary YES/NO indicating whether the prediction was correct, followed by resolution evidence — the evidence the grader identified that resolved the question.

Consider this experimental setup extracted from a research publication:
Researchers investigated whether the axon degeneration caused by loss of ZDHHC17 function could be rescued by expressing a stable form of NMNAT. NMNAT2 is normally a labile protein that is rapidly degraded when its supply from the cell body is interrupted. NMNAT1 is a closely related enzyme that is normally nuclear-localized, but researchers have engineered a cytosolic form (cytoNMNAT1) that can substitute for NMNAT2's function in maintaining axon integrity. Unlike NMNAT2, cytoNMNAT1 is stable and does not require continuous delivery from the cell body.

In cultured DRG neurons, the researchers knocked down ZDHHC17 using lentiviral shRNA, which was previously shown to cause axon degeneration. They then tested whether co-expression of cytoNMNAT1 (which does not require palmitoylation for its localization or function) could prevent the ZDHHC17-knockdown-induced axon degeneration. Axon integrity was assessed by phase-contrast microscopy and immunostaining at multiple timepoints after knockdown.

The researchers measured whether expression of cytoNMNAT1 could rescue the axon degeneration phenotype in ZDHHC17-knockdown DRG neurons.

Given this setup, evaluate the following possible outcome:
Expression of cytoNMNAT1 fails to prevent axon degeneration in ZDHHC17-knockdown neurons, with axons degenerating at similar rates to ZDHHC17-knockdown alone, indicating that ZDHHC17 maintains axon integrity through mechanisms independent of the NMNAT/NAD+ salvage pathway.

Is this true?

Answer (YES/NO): NO